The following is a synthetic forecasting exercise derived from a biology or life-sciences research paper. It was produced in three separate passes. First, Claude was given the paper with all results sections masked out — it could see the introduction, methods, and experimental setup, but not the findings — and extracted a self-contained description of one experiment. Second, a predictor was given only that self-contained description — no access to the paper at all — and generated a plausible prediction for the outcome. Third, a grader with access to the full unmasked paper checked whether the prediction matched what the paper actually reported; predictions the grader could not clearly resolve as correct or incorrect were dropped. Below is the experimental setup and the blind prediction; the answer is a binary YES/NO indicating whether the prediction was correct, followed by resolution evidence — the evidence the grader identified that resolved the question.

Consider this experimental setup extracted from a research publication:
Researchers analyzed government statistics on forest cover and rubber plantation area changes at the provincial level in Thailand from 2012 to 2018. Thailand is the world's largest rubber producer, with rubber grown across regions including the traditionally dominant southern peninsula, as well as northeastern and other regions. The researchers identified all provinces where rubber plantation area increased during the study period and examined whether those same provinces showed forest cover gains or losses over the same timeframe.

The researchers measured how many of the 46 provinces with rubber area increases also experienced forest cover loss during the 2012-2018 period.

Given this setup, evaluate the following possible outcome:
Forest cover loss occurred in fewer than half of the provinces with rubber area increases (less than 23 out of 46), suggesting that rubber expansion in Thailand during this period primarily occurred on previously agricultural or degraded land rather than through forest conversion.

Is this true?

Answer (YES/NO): NO